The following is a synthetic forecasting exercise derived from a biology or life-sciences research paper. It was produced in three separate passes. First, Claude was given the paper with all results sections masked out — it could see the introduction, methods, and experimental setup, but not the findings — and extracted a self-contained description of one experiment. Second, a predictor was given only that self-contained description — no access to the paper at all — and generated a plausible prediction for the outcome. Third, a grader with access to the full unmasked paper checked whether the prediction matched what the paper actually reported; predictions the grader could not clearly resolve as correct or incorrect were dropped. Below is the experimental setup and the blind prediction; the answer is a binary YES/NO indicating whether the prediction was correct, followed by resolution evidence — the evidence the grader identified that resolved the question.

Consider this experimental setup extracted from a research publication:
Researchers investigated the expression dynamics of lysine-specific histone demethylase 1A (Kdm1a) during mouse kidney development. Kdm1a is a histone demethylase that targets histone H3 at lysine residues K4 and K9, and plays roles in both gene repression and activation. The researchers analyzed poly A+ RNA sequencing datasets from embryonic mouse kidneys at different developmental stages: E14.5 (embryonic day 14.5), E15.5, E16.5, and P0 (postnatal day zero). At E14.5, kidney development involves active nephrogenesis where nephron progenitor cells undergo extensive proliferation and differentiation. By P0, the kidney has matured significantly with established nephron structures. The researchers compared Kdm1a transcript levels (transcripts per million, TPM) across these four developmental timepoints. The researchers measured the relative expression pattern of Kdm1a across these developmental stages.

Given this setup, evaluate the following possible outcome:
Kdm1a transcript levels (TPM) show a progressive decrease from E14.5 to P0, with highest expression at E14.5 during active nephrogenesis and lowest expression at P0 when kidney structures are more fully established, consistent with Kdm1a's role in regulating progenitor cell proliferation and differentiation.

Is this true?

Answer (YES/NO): YES